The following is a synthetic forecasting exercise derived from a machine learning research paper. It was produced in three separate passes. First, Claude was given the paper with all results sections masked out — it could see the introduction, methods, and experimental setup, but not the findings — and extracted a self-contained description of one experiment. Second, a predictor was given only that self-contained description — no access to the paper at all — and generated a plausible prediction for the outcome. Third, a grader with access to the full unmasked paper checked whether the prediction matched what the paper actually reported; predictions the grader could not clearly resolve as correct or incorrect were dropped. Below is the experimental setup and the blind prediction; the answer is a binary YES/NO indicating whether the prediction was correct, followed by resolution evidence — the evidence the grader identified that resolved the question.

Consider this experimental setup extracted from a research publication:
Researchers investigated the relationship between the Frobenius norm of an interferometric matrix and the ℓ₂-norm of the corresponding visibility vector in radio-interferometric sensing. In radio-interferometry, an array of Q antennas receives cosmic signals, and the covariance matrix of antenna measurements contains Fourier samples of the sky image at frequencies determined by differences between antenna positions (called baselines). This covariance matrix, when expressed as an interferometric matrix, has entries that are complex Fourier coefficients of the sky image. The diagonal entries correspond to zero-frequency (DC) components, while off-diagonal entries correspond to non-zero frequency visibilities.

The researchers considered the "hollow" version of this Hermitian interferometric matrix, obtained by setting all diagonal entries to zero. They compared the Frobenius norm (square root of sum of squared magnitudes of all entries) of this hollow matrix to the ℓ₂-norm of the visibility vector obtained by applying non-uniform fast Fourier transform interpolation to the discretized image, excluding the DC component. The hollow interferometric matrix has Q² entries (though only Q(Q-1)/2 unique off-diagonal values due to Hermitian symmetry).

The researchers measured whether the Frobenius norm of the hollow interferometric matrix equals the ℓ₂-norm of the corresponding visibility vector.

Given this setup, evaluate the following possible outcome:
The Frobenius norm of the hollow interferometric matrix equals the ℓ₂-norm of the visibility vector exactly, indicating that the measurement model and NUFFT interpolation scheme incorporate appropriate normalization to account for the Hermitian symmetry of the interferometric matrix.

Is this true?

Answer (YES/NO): YES